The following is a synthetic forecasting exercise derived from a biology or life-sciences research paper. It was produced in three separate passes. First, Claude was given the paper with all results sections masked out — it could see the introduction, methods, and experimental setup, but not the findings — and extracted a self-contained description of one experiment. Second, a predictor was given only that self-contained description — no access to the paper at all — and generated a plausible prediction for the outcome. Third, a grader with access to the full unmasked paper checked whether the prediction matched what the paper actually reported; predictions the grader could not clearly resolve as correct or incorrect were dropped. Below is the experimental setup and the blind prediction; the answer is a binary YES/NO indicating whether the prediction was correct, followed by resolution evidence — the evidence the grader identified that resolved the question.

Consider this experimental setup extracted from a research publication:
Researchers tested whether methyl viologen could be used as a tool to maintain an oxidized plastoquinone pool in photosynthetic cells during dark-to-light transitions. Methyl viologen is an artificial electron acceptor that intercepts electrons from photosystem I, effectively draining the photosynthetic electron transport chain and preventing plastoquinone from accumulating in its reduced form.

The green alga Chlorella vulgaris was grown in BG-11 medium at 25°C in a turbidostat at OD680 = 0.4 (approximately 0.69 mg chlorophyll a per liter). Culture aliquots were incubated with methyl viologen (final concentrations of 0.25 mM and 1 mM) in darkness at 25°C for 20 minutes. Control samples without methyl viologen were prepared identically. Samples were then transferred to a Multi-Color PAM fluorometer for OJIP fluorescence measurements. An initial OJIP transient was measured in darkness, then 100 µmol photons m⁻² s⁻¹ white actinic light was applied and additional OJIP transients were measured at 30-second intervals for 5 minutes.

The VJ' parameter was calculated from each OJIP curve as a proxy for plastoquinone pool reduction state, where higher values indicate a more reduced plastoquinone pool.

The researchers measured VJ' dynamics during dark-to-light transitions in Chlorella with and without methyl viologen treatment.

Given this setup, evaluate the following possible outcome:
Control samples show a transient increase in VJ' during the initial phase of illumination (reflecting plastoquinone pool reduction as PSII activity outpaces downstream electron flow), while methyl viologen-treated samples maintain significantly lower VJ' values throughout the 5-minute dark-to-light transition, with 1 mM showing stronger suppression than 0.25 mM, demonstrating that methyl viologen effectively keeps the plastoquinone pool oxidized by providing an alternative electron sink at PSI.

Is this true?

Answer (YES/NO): NO